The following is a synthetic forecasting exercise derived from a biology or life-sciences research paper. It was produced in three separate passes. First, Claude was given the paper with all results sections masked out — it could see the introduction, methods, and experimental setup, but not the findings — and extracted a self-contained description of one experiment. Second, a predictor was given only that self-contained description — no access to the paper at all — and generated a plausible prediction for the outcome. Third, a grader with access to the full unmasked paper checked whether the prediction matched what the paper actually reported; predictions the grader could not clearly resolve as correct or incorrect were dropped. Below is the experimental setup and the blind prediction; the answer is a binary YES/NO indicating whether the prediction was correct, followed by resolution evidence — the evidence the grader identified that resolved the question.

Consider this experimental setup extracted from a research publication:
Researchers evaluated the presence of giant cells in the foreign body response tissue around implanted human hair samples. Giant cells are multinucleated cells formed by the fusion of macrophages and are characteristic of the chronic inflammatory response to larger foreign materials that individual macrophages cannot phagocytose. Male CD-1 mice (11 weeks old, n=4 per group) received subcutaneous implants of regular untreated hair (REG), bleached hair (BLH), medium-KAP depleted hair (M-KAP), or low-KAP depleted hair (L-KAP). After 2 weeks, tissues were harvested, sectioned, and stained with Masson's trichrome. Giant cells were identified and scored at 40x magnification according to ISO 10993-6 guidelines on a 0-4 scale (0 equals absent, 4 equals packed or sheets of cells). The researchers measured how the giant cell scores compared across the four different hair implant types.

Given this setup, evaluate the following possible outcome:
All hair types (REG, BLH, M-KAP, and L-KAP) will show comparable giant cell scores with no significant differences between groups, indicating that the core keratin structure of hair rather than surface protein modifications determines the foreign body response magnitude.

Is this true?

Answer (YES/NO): NO